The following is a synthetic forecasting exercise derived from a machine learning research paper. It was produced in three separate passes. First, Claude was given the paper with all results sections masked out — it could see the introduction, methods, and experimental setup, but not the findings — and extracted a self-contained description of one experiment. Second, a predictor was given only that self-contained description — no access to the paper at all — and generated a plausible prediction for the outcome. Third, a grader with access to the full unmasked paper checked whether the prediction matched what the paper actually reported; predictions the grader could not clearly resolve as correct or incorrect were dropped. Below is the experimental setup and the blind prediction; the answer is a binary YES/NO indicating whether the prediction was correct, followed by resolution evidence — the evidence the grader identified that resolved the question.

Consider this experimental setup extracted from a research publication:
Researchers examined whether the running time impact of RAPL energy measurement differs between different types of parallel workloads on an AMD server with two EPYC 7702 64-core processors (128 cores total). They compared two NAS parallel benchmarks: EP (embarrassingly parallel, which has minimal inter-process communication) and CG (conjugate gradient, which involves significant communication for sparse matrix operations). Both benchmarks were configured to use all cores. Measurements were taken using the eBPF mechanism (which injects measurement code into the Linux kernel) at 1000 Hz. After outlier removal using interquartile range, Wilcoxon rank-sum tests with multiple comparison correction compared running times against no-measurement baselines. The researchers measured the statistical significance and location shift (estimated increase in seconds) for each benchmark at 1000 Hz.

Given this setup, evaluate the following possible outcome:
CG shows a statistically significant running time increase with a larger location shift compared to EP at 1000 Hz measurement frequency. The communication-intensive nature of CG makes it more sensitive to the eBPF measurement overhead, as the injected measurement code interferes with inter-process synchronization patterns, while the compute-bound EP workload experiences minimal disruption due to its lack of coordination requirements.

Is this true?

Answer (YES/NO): NO